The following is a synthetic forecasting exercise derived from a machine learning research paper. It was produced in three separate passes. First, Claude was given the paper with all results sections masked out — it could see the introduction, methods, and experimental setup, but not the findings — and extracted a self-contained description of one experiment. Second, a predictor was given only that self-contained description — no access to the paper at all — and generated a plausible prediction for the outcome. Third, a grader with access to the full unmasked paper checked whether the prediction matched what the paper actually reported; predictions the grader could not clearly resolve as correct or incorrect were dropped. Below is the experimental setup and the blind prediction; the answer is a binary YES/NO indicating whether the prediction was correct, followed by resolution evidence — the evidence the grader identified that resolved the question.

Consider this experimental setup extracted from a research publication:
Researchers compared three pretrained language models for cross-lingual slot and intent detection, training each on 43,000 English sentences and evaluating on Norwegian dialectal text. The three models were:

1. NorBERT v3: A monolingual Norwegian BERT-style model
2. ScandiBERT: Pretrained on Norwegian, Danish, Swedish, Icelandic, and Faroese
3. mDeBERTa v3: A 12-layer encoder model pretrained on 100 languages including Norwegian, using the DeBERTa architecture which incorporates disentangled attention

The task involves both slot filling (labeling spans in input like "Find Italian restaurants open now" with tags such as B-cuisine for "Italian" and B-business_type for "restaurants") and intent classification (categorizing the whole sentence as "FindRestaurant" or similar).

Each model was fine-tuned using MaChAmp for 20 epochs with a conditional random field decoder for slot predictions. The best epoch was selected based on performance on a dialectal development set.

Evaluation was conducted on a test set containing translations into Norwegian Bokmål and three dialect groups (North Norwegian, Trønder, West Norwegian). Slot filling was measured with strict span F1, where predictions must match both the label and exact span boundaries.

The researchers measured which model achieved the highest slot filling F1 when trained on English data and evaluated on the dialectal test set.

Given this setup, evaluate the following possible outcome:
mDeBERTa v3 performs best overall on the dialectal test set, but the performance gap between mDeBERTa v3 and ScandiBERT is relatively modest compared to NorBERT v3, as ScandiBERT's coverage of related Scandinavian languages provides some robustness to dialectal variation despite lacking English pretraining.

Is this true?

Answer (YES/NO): NO